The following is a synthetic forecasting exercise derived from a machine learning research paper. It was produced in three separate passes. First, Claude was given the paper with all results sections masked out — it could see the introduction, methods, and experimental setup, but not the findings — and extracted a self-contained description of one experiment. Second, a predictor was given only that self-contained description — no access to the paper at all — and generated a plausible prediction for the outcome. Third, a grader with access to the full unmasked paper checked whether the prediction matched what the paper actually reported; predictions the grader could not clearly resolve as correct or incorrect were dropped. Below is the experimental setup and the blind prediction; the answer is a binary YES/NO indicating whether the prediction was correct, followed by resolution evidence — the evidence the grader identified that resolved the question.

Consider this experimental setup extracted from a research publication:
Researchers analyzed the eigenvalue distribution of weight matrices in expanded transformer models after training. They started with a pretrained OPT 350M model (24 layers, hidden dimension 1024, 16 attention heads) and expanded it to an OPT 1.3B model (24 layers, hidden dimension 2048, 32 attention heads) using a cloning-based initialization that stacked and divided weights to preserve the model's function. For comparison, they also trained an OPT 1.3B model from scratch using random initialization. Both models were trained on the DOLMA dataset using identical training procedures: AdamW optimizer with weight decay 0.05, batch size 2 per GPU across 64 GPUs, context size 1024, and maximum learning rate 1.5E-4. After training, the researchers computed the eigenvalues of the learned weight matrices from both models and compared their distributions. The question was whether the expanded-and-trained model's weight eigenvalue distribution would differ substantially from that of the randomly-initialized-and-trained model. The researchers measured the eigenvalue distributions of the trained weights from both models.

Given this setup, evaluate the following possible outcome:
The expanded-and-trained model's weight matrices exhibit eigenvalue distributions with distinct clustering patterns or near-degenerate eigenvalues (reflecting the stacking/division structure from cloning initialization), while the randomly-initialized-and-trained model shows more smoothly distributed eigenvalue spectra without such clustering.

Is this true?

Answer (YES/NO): NO